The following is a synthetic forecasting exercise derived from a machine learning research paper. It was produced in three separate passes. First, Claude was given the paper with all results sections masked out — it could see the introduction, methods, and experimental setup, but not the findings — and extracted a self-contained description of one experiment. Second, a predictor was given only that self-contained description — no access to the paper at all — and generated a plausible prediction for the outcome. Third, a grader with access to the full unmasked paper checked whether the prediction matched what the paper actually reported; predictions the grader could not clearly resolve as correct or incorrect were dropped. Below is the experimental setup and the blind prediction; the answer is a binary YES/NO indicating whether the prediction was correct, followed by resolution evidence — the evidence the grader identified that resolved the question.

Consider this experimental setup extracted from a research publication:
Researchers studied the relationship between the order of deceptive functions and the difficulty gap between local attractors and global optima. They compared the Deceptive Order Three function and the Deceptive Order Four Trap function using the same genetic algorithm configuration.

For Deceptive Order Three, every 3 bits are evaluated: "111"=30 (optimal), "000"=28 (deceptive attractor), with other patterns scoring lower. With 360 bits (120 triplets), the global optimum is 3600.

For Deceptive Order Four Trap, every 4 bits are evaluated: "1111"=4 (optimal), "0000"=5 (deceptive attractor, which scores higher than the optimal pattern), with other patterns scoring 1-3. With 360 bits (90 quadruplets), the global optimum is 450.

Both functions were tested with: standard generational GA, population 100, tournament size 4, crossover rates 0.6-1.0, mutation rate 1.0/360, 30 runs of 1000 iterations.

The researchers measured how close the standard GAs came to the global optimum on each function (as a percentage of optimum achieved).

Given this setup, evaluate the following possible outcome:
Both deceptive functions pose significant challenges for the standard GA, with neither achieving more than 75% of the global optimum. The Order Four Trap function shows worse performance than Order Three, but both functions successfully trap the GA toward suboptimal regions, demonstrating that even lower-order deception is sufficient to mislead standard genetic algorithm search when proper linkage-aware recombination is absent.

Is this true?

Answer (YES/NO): NO